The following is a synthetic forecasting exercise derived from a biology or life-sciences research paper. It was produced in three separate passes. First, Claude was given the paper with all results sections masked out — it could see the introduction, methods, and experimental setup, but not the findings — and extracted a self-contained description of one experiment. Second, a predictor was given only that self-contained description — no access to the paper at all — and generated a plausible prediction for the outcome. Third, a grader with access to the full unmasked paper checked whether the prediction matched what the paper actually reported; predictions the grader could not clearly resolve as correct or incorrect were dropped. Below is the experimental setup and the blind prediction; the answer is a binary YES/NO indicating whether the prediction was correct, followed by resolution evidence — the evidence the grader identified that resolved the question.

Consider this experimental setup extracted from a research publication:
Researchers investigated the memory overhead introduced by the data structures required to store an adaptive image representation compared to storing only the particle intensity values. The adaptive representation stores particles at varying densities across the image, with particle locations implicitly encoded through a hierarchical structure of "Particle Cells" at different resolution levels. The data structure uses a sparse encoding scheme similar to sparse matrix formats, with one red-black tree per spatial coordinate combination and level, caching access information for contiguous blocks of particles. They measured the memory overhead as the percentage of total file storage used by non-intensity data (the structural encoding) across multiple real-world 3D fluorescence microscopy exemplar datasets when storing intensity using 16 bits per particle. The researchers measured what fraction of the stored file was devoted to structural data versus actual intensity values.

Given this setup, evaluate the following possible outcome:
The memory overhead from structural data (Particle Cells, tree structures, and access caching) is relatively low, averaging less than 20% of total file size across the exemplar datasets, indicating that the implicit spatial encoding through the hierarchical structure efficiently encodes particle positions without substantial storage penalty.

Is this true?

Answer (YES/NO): YES